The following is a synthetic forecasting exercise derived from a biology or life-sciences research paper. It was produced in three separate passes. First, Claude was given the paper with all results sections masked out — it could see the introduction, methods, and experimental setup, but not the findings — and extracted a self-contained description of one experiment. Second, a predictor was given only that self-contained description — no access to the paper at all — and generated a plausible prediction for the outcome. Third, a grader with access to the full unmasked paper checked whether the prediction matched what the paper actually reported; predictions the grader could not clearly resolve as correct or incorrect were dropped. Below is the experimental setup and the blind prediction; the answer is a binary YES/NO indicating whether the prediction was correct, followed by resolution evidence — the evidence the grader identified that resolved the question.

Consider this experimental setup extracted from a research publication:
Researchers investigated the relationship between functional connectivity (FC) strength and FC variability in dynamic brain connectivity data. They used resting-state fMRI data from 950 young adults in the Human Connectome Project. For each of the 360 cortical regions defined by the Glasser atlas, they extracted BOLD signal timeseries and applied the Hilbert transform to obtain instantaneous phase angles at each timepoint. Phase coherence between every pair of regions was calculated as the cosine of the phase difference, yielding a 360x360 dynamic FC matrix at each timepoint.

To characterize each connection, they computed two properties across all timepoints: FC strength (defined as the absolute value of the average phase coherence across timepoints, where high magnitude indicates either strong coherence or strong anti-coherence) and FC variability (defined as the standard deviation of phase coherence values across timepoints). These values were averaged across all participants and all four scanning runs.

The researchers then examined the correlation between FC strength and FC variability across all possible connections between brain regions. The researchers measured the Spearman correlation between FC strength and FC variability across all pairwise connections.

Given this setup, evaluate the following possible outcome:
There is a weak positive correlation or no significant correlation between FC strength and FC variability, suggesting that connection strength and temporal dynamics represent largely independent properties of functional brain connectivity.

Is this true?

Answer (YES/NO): NO